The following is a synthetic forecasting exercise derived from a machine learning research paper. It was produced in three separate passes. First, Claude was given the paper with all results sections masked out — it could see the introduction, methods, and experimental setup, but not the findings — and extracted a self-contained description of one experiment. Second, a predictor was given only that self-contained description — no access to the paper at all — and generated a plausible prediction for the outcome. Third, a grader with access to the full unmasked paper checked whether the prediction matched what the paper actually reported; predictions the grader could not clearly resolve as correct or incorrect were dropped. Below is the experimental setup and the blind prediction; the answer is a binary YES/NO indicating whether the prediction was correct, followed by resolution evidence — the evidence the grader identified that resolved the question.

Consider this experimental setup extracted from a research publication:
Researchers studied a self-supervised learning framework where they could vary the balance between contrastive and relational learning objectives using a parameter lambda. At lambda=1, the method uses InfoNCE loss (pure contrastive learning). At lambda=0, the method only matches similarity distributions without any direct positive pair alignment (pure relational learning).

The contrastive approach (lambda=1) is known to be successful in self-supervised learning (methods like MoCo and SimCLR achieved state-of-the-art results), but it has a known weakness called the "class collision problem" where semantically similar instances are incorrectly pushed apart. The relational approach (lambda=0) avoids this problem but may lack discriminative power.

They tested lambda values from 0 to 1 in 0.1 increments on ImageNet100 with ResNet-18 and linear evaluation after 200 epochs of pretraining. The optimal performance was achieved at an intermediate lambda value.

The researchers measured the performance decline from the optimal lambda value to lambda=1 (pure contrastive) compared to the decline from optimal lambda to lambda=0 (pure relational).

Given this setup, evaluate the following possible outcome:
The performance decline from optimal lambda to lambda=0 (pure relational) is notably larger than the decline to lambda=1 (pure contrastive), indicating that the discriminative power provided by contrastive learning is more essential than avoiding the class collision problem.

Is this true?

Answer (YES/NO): NO